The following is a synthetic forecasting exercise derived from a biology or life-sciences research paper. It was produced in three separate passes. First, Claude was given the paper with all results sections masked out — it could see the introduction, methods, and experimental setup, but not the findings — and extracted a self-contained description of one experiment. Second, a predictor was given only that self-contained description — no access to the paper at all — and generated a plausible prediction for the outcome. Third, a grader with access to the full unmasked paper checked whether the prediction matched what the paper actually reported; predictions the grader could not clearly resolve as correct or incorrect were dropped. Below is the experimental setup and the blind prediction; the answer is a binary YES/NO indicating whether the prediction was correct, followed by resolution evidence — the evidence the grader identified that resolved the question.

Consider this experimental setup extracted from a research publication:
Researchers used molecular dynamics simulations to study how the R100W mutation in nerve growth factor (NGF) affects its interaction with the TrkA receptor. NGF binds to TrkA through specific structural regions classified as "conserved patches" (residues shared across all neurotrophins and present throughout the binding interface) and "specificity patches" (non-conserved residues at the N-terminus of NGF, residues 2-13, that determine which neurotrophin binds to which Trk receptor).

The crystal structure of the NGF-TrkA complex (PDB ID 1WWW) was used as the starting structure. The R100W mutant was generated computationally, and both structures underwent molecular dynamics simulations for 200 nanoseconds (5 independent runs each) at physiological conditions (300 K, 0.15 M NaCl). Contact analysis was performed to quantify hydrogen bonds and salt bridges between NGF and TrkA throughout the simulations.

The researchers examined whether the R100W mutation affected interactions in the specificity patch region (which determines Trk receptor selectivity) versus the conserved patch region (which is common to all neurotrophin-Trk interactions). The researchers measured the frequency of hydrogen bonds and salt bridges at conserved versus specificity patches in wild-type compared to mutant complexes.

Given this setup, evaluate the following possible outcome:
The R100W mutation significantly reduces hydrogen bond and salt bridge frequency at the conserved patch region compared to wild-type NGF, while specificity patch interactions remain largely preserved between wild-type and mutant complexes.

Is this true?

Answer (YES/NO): NO